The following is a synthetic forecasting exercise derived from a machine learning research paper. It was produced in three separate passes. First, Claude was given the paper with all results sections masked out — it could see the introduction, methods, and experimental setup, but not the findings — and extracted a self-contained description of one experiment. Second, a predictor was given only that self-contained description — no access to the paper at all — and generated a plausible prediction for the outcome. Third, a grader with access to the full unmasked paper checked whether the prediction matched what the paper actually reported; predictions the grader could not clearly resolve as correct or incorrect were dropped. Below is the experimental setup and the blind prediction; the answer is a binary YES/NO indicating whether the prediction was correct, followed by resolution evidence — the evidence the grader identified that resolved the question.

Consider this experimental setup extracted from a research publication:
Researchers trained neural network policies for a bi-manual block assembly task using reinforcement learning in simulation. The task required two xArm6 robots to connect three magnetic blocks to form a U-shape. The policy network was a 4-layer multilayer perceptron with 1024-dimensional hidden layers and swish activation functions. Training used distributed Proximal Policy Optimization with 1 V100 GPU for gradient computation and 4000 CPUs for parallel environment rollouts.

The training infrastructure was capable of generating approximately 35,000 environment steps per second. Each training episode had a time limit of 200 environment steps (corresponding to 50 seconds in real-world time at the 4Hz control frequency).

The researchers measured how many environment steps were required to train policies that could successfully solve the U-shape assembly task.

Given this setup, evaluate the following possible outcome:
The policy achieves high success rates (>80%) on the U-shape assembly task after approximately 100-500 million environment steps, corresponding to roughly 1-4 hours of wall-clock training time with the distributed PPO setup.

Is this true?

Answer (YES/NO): NO